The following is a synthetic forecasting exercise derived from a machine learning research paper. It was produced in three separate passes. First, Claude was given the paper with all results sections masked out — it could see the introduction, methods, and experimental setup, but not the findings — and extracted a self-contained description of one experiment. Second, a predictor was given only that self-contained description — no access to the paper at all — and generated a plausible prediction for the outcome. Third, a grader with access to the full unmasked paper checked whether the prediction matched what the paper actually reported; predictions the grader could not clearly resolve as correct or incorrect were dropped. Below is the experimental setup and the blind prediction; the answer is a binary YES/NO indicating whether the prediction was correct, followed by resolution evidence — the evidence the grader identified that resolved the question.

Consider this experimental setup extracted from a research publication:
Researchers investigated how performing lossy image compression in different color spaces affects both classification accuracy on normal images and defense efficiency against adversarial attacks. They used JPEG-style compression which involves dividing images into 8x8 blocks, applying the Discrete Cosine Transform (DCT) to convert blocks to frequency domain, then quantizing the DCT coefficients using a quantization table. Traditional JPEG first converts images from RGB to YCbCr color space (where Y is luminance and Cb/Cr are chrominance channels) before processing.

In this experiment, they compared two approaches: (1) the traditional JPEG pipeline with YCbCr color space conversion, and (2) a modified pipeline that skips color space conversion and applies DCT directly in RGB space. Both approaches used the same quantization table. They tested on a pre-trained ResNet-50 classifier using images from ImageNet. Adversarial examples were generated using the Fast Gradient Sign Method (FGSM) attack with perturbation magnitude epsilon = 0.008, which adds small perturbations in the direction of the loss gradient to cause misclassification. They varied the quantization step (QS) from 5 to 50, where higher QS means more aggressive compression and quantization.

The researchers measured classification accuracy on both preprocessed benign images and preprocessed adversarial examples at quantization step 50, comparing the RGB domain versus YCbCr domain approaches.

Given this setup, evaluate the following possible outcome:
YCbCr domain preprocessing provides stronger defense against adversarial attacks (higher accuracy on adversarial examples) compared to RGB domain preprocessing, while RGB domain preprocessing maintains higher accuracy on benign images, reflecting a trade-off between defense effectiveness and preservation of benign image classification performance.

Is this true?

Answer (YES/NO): NO